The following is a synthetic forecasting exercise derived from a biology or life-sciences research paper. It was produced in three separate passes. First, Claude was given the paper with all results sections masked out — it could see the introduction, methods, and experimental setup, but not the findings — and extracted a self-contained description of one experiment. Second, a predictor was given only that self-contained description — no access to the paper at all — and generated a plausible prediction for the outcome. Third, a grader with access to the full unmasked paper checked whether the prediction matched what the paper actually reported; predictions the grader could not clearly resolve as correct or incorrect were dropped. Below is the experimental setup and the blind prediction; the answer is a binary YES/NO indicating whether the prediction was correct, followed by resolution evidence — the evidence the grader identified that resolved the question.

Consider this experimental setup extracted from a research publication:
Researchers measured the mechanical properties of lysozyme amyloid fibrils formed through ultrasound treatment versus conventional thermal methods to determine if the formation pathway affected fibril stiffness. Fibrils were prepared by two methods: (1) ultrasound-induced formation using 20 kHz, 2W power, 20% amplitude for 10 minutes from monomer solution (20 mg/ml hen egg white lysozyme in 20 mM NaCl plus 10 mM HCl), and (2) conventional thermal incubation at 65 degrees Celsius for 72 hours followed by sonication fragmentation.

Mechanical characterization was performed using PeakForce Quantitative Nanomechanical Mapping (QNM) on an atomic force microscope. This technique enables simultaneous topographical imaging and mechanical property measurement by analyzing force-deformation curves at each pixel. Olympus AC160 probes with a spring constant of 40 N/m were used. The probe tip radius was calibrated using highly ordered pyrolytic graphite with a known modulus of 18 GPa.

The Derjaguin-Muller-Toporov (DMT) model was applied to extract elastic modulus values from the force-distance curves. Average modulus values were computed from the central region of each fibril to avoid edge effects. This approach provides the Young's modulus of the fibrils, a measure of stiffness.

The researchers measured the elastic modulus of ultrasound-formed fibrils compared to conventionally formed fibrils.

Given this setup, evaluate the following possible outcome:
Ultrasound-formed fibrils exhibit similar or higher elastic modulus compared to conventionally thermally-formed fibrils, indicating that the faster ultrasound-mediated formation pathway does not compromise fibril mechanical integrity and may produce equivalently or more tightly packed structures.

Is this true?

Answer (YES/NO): YES